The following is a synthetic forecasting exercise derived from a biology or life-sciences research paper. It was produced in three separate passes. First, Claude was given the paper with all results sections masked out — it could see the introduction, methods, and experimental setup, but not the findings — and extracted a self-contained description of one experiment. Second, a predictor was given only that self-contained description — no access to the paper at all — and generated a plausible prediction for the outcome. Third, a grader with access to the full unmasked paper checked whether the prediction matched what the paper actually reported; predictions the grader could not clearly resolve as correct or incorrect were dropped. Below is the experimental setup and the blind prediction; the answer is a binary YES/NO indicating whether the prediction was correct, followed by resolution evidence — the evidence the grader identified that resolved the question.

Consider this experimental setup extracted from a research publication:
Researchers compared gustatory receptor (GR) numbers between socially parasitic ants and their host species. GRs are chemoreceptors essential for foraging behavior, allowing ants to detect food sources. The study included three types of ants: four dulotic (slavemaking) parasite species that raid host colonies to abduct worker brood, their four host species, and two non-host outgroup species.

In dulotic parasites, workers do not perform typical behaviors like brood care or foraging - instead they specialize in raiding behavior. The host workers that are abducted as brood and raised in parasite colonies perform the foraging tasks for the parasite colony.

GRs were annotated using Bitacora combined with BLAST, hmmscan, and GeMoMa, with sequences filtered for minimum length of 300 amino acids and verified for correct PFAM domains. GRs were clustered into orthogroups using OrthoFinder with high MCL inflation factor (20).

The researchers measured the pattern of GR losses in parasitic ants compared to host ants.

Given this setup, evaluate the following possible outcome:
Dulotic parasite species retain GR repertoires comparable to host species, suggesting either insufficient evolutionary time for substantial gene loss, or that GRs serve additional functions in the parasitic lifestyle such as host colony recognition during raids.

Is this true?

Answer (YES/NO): NO